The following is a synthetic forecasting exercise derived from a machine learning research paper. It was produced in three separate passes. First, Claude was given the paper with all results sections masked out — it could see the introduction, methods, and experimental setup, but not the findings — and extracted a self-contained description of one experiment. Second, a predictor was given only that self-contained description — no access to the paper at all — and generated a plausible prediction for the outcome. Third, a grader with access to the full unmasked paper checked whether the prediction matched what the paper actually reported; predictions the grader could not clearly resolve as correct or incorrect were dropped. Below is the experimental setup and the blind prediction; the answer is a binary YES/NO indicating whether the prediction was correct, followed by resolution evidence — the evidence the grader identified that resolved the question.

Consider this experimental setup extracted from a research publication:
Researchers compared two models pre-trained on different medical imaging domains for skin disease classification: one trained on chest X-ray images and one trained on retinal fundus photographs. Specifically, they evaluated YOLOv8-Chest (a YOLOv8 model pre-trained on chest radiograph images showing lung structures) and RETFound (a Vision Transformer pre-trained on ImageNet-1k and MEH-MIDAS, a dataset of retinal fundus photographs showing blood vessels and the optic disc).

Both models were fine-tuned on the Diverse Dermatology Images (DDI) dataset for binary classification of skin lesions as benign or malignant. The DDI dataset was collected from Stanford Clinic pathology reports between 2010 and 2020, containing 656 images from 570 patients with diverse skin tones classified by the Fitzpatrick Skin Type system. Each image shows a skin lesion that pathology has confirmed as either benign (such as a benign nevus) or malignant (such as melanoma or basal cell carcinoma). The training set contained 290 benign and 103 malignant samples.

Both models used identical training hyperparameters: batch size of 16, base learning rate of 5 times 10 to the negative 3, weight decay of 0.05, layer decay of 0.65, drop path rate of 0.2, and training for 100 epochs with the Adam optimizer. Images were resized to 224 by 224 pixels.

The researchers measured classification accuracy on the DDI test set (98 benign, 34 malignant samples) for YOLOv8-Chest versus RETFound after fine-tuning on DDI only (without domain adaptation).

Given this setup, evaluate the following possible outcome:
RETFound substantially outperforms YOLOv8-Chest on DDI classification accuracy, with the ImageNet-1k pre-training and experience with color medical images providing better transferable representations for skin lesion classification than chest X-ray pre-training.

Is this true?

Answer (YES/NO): NO